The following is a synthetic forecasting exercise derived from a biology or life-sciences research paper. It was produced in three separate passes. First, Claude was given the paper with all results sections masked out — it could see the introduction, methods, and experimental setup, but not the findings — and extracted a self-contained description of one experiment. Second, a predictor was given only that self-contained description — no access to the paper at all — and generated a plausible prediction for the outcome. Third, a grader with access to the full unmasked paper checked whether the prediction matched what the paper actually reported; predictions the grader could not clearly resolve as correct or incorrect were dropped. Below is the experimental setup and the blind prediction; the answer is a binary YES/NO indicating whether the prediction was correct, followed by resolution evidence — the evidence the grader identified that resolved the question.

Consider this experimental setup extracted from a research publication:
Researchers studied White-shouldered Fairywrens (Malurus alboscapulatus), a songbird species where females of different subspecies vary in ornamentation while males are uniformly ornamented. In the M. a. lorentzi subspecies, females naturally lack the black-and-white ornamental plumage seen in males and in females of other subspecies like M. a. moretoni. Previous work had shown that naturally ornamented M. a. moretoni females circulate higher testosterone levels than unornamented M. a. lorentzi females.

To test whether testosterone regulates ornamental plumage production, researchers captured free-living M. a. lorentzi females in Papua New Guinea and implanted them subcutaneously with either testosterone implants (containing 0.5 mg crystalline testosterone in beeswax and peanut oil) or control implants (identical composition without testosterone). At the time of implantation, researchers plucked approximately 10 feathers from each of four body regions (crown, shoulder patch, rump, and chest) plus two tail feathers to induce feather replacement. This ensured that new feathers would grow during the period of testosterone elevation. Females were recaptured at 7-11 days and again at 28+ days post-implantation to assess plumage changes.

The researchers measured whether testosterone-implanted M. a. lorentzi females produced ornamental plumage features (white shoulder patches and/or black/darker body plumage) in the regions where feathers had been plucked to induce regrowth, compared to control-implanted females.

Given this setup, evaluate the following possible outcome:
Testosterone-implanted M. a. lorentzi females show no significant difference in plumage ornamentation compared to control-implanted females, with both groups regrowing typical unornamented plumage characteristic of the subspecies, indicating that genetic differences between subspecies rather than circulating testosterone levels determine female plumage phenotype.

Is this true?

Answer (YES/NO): NO